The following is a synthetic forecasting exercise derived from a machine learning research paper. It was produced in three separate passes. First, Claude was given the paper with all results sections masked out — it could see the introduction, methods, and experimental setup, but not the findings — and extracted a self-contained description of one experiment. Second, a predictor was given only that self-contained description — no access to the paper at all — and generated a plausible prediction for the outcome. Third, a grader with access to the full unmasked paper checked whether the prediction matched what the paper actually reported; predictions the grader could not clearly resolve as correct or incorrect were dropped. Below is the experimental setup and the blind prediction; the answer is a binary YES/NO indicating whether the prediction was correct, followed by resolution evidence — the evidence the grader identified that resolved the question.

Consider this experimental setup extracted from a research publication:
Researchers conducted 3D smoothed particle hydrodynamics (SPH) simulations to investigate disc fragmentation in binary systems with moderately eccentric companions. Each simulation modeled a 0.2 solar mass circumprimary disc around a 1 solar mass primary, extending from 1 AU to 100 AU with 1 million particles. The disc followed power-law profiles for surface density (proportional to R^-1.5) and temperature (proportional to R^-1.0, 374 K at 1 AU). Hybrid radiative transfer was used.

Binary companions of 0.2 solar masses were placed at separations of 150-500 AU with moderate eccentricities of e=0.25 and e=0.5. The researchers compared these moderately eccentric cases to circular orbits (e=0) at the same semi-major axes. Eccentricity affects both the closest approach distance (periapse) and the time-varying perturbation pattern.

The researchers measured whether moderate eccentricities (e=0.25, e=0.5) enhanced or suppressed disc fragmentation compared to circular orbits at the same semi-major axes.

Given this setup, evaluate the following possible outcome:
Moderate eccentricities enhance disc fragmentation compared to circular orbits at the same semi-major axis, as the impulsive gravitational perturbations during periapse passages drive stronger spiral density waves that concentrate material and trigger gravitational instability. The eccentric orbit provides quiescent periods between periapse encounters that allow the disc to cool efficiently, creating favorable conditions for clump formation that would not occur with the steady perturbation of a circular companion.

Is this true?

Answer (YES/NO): NO